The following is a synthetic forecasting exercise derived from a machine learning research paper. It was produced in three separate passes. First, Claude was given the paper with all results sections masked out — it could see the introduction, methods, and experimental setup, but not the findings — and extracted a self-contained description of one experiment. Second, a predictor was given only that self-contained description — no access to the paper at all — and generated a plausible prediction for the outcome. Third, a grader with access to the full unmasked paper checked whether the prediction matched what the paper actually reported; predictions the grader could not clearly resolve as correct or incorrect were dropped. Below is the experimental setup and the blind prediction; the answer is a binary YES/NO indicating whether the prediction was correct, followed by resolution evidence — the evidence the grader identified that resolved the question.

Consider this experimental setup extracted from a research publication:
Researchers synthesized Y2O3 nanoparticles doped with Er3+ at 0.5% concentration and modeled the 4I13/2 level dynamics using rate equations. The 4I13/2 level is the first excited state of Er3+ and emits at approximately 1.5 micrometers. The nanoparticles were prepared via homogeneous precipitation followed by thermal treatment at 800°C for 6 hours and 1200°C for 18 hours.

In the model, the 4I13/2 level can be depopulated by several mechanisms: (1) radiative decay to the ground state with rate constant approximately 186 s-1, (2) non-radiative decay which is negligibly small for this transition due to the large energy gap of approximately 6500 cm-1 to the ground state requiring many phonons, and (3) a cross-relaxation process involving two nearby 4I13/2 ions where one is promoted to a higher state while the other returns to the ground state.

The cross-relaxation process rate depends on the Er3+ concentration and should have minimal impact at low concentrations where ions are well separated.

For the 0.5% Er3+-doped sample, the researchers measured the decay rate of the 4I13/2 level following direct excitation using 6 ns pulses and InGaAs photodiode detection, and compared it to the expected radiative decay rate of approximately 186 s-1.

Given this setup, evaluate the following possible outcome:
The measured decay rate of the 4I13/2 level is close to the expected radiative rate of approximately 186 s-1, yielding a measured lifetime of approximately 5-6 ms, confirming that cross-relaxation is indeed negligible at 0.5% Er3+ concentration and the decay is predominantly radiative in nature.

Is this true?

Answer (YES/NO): NO